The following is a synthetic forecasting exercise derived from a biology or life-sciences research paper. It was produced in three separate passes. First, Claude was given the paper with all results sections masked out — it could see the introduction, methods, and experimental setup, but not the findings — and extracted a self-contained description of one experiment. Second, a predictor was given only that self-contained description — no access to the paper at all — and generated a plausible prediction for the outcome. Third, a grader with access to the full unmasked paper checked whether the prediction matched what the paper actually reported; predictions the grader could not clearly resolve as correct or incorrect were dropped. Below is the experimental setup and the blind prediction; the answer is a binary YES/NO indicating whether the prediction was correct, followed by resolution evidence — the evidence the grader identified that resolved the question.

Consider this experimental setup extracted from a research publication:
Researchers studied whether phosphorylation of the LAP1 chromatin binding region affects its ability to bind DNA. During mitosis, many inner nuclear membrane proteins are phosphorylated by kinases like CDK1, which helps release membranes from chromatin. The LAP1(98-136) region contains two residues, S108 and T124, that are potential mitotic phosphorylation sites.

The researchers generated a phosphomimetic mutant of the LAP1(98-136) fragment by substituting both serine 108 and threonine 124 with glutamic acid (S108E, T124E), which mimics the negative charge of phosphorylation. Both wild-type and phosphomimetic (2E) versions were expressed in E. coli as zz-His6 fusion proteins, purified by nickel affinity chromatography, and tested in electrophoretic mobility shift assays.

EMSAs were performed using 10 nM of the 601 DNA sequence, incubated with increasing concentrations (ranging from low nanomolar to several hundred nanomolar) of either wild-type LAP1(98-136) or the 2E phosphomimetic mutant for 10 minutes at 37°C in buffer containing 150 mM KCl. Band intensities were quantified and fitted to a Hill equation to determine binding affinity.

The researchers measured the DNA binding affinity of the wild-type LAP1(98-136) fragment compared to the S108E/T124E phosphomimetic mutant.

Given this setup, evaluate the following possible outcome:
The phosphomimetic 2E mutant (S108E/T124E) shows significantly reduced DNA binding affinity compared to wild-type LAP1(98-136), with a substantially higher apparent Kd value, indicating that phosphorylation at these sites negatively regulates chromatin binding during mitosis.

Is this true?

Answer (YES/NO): YES